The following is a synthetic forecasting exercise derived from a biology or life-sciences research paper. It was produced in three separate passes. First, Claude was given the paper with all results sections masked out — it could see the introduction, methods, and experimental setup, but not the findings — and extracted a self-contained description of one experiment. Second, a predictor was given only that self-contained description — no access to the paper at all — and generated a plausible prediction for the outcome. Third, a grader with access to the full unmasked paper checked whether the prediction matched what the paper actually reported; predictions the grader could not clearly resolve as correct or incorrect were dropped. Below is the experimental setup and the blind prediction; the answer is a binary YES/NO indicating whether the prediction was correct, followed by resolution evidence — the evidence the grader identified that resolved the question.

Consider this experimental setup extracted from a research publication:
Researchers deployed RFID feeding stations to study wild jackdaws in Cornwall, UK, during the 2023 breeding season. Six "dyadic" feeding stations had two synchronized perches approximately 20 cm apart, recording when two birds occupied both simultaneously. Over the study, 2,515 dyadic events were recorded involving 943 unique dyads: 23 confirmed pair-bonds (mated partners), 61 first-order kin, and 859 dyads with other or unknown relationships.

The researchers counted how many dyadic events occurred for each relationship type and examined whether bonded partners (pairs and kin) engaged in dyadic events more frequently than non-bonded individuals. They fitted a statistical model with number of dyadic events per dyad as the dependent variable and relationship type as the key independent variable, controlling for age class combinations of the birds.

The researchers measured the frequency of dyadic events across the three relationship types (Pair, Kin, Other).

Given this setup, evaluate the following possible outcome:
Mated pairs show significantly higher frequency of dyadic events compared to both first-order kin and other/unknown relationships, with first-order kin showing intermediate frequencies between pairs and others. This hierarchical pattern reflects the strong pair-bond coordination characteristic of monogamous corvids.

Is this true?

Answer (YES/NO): YES